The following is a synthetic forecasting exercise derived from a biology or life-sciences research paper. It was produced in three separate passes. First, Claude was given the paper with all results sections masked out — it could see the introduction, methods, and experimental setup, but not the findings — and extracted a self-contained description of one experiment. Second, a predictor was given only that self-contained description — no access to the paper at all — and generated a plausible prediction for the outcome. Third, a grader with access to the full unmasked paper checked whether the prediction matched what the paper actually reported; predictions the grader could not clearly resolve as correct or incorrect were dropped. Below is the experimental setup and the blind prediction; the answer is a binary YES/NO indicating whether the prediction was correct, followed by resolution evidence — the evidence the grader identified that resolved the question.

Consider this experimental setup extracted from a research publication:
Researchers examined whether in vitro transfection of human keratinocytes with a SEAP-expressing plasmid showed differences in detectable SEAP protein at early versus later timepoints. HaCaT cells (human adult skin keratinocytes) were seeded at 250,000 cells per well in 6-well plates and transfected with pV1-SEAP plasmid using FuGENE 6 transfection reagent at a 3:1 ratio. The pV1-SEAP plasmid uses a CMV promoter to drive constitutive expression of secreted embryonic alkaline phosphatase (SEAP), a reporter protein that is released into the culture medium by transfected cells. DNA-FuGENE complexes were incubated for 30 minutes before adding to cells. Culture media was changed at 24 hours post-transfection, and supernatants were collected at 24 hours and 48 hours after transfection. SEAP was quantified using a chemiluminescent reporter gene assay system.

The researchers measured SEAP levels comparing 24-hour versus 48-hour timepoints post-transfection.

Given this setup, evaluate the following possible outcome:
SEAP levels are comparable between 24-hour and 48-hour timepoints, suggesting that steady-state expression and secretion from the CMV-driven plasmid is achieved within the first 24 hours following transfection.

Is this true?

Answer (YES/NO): NO